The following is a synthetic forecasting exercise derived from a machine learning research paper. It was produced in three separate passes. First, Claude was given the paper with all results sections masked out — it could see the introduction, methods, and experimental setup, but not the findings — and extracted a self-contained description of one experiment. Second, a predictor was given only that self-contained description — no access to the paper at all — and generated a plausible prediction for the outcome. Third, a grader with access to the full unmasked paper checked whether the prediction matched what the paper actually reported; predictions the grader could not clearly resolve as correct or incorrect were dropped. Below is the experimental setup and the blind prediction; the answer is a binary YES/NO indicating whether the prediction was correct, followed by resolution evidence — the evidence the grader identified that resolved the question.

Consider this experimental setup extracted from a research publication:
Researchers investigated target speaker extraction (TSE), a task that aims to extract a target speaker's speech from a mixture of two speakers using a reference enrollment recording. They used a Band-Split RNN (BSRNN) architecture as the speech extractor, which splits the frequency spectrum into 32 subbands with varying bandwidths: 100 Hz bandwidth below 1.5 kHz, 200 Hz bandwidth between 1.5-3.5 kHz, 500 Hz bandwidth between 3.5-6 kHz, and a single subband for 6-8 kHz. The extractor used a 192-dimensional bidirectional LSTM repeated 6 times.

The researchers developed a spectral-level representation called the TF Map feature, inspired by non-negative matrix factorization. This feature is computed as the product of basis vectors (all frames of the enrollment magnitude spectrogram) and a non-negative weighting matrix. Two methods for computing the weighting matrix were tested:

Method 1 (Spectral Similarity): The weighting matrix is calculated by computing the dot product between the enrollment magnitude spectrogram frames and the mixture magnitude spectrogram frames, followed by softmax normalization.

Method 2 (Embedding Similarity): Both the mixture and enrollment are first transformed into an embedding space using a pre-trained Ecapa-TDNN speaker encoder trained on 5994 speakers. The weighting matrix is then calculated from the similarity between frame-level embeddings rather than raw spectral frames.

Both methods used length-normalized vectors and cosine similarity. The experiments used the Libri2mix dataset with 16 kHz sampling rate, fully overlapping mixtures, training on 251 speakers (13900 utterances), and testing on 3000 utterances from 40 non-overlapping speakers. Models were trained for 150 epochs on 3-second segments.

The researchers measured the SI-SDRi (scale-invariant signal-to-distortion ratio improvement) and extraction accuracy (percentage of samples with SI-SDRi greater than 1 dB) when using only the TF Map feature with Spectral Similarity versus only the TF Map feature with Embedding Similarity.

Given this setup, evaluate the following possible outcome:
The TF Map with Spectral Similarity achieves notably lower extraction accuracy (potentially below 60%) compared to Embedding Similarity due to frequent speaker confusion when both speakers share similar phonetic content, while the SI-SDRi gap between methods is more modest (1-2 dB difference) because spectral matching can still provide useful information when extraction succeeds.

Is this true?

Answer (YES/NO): NO